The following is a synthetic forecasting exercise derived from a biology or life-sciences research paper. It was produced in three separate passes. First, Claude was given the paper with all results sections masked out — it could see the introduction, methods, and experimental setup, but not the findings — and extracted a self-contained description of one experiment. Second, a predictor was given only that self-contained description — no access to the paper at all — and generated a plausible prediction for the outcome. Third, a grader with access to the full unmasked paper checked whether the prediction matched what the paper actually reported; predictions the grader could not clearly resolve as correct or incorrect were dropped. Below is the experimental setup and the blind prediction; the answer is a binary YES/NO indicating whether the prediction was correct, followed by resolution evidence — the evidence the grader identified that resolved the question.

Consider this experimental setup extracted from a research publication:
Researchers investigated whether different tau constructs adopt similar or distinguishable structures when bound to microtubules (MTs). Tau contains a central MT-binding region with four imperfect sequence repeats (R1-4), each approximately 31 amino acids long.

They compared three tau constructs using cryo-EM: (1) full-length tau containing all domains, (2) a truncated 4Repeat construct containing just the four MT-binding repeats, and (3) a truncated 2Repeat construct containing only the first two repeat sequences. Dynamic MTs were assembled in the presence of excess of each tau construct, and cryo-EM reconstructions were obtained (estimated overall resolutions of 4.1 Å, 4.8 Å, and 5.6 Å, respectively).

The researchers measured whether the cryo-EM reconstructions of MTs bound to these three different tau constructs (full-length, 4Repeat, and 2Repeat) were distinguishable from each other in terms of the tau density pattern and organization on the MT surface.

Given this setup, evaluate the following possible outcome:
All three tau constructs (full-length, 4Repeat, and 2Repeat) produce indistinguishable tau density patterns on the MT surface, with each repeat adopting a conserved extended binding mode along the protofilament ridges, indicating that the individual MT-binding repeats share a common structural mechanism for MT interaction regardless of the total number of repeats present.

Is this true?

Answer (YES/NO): YES